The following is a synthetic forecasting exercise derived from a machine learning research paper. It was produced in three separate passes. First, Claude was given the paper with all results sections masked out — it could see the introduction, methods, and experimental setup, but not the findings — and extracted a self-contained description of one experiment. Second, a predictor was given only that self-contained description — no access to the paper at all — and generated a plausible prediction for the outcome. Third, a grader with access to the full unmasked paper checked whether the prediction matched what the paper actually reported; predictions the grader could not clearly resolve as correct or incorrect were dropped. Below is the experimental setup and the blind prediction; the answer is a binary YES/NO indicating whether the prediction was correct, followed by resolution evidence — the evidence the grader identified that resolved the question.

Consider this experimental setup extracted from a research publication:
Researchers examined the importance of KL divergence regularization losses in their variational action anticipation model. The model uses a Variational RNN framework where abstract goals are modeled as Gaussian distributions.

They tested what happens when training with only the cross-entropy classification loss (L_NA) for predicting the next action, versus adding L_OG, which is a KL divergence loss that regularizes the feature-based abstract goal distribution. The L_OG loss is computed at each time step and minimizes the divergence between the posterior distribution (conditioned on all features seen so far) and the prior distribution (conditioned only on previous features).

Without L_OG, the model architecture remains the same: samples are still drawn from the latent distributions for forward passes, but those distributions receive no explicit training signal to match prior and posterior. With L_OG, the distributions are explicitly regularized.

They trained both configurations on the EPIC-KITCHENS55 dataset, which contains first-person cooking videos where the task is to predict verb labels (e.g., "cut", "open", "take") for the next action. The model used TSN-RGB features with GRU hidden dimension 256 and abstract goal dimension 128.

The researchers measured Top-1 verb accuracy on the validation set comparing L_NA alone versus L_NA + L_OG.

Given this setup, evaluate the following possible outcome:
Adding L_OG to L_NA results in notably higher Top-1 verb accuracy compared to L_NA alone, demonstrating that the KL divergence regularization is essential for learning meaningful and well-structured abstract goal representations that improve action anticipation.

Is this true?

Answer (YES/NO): YES